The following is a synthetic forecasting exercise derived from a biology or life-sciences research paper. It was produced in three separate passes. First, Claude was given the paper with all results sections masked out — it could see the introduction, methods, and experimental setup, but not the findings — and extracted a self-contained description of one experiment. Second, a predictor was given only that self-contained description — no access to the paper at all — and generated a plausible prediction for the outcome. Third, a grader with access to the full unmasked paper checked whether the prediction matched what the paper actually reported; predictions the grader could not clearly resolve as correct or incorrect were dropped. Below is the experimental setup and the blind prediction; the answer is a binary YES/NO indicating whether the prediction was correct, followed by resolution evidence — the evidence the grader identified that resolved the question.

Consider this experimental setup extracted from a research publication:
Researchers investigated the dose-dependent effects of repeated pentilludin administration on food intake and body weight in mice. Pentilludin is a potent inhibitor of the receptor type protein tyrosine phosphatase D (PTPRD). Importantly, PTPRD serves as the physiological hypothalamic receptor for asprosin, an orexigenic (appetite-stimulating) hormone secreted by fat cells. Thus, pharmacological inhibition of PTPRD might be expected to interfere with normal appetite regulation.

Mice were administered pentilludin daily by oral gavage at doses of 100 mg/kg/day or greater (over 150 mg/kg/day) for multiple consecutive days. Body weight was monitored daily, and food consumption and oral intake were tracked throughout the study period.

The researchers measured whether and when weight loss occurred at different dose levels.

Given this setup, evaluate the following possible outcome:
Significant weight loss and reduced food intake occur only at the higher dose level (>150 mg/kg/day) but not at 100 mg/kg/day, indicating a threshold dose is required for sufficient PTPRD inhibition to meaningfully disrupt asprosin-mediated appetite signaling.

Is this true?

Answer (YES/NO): YES